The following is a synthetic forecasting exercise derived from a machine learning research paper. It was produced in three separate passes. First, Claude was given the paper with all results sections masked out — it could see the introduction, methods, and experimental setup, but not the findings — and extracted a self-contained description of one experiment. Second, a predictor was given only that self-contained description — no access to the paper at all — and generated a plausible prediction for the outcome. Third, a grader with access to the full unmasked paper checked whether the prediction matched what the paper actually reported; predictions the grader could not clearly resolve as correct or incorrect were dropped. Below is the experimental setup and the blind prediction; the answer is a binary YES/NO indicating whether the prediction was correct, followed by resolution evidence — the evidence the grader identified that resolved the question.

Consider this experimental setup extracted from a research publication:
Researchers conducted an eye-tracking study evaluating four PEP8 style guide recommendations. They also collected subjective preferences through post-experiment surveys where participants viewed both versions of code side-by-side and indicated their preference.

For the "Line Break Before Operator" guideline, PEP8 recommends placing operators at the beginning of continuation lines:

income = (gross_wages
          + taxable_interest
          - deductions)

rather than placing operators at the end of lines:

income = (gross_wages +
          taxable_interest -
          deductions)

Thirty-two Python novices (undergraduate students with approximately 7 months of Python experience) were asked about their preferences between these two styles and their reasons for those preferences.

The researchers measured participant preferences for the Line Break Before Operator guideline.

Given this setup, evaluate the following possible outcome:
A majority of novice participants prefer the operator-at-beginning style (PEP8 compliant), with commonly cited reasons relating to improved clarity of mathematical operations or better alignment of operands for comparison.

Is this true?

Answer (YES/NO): YES